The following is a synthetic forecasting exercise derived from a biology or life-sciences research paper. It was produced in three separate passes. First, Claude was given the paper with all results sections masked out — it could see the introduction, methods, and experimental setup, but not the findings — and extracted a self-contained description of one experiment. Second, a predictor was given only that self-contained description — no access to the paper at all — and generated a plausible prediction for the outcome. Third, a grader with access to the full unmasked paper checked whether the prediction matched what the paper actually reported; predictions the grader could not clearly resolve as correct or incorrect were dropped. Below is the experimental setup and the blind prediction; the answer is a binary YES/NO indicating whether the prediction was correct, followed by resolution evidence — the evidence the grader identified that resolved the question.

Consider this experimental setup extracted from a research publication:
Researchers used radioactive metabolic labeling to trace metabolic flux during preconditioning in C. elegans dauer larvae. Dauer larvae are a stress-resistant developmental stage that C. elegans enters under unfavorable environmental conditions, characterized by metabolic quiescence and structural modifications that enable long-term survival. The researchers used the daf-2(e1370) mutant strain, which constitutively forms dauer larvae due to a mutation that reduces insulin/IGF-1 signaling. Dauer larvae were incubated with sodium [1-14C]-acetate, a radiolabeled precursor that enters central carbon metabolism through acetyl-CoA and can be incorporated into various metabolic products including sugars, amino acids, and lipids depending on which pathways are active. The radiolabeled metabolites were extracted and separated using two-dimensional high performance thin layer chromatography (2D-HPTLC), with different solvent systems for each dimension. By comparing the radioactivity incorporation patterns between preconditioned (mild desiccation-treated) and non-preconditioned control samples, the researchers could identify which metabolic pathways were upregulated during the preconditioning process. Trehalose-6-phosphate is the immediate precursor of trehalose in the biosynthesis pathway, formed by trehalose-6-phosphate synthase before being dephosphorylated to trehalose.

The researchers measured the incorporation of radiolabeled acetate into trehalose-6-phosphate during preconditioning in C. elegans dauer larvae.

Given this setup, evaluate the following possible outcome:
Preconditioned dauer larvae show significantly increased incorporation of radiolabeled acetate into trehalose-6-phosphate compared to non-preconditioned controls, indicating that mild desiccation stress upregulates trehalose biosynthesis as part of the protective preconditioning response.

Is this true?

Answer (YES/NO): NO